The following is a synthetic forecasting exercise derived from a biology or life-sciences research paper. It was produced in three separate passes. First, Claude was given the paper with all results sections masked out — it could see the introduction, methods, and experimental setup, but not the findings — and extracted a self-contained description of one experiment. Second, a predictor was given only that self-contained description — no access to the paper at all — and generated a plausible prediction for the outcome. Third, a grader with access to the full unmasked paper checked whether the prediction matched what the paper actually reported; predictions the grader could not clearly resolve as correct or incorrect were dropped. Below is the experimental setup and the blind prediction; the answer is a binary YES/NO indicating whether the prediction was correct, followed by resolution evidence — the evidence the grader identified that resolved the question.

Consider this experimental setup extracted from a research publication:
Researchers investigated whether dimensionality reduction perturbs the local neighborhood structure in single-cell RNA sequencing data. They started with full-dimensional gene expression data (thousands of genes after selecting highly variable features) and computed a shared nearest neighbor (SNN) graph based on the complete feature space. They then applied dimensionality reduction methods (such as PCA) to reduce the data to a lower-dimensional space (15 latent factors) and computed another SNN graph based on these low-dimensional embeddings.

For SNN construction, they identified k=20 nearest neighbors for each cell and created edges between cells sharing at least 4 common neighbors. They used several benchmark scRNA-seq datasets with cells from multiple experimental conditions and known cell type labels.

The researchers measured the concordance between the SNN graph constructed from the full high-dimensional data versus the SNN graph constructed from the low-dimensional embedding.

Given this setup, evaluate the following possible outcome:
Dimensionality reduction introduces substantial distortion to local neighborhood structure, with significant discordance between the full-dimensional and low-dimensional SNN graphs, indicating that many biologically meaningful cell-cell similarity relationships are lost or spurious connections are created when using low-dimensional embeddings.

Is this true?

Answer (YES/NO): YES